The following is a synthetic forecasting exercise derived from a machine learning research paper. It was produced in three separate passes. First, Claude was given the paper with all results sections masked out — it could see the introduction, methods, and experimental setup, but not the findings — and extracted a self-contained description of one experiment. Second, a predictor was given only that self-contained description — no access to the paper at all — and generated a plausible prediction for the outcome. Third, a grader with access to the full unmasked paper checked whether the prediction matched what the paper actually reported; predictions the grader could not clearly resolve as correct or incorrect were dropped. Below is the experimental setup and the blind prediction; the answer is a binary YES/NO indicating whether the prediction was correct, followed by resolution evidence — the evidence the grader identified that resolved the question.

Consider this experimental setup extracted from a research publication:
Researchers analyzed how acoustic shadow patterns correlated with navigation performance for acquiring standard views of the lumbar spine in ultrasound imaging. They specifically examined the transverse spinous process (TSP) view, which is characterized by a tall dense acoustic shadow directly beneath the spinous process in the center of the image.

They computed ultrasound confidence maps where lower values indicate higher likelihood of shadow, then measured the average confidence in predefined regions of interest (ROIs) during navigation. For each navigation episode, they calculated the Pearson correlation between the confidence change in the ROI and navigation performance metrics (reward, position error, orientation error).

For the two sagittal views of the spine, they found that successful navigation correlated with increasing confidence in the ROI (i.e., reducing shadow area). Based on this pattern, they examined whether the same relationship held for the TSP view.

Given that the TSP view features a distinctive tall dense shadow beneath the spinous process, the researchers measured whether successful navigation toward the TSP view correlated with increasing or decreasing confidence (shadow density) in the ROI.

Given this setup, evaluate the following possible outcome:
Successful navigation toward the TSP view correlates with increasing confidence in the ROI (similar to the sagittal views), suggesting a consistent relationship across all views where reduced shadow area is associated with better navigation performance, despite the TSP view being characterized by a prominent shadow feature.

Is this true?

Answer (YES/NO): NO